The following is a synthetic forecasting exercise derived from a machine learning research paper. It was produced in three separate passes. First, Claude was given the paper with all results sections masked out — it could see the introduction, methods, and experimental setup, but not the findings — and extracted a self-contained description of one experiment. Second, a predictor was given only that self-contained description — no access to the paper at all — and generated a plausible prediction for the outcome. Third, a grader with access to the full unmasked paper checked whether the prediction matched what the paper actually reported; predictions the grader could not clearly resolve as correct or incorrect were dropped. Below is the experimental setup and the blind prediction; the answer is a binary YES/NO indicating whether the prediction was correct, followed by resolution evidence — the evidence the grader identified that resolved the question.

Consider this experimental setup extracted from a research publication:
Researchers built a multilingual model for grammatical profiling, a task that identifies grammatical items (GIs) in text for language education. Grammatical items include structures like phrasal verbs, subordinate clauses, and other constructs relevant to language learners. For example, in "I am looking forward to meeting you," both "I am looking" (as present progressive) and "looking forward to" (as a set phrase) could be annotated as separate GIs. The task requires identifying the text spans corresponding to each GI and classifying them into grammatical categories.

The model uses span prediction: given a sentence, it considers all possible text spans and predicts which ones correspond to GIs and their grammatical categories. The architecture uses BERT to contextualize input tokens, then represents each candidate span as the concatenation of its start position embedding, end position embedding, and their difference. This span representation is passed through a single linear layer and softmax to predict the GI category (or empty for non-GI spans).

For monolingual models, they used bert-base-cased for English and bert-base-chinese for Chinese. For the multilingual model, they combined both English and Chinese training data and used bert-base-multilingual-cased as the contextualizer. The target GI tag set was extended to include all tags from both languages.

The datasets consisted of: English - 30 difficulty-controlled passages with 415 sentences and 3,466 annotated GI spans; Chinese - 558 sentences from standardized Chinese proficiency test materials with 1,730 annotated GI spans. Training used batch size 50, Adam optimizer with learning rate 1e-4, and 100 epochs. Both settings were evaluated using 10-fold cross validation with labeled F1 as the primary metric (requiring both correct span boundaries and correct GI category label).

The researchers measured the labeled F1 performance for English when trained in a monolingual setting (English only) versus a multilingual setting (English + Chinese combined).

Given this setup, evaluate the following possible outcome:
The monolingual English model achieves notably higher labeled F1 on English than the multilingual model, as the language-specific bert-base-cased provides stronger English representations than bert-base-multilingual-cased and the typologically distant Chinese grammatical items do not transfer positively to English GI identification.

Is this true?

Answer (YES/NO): NO